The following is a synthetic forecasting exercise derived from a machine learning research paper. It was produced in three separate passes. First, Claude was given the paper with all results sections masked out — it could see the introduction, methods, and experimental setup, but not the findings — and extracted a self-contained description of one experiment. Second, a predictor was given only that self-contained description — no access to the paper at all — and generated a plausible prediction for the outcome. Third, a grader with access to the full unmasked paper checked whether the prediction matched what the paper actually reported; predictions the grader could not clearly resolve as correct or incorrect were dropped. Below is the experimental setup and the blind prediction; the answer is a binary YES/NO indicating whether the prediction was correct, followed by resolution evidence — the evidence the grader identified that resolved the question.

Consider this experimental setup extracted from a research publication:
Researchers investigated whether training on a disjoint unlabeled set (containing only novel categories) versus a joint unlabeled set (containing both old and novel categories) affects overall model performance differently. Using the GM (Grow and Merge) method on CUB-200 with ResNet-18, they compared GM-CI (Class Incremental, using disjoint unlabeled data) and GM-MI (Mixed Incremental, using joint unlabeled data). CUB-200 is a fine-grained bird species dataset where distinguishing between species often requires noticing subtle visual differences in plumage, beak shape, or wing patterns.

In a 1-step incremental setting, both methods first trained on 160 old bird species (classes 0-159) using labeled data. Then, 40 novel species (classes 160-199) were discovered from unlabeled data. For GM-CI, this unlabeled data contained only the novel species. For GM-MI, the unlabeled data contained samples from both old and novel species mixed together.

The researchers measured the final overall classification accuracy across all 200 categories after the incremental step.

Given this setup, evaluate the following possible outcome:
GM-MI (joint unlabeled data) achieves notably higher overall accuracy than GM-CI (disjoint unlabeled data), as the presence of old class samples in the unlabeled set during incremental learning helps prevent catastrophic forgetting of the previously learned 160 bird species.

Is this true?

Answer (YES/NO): NO